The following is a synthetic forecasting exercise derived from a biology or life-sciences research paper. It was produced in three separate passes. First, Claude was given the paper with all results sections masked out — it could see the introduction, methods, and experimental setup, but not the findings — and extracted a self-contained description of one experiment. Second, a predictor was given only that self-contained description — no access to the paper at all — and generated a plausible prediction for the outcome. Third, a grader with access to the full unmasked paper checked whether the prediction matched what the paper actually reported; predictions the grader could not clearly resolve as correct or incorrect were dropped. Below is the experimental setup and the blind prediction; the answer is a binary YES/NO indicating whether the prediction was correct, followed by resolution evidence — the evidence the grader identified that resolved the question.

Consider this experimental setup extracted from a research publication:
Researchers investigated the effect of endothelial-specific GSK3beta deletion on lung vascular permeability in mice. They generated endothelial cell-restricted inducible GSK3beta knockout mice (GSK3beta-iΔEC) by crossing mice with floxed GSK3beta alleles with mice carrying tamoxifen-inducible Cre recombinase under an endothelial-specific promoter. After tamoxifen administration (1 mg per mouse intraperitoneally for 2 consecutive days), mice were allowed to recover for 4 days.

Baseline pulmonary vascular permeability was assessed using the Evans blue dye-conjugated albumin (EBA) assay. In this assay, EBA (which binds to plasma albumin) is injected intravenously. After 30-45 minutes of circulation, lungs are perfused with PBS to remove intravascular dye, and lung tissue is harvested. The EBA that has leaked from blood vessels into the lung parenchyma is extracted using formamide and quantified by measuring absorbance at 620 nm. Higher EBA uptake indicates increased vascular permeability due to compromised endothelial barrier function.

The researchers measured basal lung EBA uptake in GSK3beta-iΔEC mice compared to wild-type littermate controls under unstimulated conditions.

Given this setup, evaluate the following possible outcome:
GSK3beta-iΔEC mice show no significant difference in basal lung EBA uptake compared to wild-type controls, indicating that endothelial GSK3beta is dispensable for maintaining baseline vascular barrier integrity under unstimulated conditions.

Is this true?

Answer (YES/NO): NO